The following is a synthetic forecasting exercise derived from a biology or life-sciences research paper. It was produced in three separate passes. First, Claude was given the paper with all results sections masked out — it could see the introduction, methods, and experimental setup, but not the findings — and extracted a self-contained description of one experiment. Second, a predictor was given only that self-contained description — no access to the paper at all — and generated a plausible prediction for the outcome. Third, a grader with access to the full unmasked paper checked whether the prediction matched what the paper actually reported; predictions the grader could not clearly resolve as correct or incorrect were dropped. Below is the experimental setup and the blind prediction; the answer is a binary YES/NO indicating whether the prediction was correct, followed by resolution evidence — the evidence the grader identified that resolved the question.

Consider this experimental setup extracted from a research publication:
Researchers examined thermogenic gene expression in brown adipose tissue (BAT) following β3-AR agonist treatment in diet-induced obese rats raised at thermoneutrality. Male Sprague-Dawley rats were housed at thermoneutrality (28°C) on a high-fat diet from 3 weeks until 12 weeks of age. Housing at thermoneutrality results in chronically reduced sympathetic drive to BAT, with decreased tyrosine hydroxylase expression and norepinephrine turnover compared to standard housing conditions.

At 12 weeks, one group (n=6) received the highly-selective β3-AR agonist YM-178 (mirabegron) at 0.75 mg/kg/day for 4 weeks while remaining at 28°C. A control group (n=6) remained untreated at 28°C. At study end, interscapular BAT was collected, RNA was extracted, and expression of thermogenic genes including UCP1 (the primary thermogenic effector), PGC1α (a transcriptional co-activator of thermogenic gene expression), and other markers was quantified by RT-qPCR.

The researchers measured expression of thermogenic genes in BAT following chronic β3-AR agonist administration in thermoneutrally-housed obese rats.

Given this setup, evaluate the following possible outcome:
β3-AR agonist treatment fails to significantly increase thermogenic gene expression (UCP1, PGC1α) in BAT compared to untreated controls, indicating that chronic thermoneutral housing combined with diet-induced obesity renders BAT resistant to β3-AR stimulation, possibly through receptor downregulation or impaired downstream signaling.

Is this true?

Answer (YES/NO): YES